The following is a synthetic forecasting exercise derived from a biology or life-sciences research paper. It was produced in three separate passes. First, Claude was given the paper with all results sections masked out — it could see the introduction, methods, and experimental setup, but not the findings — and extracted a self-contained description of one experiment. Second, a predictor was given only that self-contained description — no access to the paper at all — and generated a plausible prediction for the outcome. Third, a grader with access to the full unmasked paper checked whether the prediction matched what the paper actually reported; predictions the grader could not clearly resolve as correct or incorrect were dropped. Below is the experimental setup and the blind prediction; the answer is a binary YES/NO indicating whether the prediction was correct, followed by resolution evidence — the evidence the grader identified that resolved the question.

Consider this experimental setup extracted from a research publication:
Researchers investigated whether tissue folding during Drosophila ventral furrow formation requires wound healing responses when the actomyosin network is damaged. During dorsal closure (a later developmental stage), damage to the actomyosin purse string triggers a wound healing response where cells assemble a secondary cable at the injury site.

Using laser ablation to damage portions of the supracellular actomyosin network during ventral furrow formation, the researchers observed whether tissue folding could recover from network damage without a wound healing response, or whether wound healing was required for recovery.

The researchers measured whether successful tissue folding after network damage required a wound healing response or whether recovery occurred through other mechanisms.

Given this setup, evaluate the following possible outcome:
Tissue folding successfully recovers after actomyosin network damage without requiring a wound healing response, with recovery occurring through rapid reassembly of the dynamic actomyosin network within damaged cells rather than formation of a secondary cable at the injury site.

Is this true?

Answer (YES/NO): NO